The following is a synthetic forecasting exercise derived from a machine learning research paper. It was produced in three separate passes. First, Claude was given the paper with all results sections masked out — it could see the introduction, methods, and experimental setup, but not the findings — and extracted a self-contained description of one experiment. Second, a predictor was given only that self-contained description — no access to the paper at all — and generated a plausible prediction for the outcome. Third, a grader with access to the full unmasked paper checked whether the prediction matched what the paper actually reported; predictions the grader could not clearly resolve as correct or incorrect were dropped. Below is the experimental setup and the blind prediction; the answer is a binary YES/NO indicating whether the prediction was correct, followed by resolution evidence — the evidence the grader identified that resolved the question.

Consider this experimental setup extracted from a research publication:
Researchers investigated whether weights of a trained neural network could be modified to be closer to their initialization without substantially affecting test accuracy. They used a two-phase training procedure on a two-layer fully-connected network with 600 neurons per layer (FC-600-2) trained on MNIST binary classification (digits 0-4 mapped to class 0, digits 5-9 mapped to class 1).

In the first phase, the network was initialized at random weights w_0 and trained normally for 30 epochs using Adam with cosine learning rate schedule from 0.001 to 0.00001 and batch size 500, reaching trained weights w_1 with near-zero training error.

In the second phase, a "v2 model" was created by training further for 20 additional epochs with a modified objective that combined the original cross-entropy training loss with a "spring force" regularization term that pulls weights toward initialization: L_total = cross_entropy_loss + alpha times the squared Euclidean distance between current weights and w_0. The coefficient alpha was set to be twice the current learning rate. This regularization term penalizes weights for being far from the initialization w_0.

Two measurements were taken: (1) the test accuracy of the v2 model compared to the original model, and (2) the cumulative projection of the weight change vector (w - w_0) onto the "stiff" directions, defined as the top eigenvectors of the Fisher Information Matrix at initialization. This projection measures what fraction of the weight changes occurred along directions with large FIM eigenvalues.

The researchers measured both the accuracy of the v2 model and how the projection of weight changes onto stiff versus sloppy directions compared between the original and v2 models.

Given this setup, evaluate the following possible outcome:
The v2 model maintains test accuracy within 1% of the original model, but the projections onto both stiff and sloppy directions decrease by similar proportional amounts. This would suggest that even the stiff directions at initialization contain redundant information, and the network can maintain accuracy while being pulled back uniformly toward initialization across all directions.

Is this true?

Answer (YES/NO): NO